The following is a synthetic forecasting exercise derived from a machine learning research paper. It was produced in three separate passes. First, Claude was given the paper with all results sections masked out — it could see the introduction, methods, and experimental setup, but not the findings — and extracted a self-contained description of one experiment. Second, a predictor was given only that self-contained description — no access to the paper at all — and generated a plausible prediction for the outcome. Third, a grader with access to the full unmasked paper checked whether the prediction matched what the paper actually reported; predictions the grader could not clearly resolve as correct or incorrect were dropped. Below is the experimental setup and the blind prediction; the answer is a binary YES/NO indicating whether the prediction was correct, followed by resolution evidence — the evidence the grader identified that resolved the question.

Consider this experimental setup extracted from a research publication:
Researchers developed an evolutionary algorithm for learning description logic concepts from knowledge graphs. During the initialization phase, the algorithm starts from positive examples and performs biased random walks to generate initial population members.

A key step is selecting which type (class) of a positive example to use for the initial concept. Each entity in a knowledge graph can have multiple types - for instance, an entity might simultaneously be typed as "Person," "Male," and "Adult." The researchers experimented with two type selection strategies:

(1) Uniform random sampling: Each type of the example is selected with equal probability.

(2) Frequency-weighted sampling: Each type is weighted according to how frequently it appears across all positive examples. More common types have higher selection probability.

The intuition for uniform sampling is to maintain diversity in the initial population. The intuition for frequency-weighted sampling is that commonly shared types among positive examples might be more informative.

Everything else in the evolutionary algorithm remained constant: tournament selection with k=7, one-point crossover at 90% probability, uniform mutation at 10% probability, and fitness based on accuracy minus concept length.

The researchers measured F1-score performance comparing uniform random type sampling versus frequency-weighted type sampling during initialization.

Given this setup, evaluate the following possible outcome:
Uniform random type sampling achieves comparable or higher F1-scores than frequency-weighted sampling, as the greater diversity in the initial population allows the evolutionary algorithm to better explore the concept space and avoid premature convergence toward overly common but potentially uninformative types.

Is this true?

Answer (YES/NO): NO